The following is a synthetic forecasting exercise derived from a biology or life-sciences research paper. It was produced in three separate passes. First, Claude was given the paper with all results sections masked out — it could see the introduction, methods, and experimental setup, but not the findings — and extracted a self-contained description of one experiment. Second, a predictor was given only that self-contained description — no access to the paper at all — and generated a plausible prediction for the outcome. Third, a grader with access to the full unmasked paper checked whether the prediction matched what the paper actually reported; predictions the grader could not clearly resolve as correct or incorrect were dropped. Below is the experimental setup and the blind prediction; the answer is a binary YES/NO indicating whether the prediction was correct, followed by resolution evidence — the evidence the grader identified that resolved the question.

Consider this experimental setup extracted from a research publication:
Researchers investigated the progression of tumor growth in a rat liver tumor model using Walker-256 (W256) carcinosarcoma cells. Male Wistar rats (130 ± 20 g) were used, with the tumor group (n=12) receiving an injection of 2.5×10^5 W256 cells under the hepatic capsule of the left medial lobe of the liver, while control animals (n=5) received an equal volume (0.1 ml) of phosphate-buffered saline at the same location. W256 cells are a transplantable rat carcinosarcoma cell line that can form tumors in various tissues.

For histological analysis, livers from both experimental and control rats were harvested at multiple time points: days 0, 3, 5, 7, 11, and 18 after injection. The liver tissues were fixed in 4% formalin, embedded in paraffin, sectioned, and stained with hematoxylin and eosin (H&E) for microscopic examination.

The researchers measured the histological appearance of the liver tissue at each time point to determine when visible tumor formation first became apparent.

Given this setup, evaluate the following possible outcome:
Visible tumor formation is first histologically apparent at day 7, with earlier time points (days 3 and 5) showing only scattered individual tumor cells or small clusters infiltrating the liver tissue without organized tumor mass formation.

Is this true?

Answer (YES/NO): NO